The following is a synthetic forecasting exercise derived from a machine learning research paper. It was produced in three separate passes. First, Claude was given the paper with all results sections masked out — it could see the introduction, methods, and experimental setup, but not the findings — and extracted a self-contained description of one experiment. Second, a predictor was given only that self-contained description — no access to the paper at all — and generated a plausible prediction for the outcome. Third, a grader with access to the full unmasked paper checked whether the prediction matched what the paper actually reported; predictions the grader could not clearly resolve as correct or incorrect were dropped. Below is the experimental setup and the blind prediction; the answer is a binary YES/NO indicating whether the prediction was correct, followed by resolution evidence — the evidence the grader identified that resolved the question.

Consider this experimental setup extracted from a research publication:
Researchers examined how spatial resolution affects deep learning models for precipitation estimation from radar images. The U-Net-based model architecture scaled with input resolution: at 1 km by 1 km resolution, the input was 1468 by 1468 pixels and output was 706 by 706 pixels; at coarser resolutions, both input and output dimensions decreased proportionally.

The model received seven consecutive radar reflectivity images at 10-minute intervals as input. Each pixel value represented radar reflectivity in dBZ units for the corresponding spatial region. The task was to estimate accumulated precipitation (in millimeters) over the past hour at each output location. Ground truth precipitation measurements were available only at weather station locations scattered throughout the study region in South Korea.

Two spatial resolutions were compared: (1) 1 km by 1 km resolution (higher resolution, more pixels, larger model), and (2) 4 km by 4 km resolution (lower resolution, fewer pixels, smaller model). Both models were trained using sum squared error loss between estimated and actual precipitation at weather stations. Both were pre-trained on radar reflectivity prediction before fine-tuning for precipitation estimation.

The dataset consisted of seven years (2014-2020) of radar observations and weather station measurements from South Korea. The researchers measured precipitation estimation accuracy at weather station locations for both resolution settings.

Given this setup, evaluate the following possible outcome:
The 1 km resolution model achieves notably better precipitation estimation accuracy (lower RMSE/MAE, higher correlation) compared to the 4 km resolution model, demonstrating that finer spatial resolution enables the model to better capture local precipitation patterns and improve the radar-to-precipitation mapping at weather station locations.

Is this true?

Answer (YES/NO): NO